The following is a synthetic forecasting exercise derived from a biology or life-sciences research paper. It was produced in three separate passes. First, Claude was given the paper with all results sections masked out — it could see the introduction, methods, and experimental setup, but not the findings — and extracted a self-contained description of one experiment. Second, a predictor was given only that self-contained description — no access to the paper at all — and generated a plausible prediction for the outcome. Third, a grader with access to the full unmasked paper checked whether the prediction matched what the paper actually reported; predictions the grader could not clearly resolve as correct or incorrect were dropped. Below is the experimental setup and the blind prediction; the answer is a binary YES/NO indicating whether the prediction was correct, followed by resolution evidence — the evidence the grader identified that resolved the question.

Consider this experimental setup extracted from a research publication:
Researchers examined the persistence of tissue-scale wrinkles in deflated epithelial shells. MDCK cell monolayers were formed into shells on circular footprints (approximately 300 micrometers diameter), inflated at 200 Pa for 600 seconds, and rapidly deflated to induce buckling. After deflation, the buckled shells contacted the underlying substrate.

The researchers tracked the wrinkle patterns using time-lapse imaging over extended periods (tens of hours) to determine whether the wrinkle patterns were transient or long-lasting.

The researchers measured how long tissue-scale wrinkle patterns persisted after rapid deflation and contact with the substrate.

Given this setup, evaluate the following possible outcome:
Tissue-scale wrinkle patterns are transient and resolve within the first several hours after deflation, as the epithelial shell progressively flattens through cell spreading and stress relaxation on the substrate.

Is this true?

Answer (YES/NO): NO